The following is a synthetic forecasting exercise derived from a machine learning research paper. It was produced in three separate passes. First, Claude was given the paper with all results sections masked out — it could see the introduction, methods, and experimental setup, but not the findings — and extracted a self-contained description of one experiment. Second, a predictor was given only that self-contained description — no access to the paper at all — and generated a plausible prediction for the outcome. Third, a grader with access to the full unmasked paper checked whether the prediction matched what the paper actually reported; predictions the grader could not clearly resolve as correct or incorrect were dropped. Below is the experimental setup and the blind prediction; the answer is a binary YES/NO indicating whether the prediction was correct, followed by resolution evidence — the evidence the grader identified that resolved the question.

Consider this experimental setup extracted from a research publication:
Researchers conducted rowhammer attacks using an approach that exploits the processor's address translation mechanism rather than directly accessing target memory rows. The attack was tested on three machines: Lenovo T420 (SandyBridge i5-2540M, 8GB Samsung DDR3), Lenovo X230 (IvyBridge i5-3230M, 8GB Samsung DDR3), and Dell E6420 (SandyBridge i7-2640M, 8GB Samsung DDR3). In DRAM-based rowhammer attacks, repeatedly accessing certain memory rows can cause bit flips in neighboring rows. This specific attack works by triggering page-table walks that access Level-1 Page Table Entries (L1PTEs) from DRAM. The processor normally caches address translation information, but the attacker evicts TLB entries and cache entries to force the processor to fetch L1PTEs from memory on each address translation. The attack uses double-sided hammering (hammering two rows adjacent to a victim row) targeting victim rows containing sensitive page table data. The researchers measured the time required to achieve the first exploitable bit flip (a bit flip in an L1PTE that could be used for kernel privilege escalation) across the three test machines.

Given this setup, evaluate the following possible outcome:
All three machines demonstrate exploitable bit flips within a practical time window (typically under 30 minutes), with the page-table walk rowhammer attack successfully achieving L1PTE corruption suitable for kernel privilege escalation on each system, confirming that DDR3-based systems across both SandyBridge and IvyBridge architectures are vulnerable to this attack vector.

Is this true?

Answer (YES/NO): YES